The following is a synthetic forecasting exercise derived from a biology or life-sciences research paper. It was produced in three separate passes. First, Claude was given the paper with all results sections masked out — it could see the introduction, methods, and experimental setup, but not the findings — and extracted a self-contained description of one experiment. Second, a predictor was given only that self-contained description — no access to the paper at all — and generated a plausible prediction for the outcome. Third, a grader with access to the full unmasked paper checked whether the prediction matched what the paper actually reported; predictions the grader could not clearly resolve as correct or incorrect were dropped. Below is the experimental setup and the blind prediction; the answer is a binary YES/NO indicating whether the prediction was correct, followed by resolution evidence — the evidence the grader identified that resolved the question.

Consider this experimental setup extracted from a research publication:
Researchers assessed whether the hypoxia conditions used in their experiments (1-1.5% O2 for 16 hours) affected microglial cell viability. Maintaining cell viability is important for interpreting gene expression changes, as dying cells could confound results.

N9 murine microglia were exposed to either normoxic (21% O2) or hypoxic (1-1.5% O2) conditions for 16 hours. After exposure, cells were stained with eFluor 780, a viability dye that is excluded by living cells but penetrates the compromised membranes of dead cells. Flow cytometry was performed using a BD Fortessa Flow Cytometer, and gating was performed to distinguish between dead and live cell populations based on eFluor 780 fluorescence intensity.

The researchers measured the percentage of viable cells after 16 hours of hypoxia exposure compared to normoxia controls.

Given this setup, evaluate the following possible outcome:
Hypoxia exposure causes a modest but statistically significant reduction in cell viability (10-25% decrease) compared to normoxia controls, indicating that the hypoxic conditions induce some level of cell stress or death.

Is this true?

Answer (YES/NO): NO